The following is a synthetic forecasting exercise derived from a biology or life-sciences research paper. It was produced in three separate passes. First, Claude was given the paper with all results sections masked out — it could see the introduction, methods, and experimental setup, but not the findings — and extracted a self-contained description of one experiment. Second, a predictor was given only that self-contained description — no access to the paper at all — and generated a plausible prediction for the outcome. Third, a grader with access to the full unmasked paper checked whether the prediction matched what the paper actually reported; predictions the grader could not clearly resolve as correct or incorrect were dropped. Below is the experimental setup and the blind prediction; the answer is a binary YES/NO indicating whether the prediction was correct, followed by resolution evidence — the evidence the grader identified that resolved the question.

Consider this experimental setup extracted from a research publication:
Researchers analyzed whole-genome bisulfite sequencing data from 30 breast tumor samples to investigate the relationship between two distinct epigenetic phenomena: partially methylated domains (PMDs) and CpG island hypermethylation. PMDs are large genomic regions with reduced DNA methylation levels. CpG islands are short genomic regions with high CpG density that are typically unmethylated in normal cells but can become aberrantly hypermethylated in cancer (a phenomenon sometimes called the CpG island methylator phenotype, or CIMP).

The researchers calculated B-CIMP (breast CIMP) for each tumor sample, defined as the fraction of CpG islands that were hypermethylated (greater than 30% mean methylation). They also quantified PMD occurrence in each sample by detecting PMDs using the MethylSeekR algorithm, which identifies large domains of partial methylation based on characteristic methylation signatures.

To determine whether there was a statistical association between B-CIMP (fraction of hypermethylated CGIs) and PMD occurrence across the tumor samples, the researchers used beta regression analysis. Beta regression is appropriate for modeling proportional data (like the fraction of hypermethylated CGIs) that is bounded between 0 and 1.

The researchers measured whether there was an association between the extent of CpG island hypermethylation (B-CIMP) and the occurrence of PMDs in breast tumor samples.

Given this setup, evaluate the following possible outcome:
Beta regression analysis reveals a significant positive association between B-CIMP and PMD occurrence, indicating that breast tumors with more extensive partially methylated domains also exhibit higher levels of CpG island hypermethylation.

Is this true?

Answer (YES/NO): YES